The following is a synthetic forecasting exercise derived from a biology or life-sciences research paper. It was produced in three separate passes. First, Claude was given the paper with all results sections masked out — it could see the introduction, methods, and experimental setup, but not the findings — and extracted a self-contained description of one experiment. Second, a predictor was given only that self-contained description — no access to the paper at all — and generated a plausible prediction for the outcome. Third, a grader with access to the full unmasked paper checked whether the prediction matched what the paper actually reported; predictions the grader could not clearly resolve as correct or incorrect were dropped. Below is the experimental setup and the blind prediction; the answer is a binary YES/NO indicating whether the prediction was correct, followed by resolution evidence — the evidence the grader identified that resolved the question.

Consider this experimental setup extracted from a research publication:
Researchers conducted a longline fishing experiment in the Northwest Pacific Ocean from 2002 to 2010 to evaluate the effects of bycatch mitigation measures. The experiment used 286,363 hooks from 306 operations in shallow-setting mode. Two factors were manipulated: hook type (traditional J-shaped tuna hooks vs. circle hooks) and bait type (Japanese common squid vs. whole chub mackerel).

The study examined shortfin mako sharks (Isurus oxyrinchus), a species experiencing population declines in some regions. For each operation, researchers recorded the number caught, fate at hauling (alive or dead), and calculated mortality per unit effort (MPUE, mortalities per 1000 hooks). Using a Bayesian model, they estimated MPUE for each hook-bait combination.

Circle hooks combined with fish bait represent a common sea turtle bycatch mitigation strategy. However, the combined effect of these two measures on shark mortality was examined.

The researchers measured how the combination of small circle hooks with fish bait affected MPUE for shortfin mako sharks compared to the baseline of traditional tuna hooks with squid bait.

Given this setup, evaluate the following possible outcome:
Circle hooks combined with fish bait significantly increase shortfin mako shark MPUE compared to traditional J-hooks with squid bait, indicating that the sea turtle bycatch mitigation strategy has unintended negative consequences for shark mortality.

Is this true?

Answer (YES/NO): YES